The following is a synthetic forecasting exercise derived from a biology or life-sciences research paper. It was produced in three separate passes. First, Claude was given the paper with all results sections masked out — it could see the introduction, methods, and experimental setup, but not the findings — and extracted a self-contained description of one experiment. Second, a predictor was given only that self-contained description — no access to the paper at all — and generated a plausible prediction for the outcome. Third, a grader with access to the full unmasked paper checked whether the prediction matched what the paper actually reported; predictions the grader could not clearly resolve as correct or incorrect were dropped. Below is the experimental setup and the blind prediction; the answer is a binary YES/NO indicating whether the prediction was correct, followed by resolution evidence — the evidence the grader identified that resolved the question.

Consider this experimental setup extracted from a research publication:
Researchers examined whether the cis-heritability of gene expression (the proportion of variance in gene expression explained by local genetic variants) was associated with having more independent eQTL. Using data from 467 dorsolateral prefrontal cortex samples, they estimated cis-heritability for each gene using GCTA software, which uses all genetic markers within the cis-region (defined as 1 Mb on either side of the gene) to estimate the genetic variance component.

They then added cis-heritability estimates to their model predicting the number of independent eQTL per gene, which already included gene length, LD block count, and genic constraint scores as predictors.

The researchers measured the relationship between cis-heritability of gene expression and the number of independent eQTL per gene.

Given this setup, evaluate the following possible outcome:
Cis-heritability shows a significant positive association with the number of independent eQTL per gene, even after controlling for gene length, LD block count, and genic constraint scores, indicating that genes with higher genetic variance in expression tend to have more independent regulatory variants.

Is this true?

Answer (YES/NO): YES